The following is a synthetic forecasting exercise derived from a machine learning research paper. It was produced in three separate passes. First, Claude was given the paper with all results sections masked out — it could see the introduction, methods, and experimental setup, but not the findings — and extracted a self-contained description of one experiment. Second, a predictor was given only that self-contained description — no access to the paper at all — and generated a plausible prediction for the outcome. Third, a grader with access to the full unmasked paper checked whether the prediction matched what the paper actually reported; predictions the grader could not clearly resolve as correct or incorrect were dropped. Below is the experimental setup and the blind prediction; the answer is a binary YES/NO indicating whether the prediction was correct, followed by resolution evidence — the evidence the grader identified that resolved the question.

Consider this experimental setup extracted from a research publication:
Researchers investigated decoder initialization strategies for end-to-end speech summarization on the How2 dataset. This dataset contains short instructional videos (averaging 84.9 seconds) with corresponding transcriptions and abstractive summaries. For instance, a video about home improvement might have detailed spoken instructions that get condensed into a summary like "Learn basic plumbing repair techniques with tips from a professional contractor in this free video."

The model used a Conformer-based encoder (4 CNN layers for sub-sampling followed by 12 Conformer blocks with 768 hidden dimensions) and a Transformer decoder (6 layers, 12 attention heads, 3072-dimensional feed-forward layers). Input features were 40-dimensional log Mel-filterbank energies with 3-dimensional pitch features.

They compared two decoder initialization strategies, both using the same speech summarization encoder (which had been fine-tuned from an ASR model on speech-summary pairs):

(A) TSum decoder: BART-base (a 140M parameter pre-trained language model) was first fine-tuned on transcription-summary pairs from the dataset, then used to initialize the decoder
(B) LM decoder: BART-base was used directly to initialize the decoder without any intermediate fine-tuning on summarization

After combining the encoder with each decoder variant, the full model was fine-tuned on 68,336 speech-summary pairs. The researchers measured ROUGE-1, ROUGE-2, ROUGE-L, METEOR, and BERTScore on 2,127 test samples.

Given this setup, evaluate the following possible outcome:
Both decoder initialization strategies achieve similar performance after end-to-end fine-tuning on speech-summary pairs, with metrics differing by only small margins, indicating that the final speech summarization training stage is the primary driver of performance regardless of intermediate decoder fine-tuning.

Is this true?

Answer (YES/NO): YES